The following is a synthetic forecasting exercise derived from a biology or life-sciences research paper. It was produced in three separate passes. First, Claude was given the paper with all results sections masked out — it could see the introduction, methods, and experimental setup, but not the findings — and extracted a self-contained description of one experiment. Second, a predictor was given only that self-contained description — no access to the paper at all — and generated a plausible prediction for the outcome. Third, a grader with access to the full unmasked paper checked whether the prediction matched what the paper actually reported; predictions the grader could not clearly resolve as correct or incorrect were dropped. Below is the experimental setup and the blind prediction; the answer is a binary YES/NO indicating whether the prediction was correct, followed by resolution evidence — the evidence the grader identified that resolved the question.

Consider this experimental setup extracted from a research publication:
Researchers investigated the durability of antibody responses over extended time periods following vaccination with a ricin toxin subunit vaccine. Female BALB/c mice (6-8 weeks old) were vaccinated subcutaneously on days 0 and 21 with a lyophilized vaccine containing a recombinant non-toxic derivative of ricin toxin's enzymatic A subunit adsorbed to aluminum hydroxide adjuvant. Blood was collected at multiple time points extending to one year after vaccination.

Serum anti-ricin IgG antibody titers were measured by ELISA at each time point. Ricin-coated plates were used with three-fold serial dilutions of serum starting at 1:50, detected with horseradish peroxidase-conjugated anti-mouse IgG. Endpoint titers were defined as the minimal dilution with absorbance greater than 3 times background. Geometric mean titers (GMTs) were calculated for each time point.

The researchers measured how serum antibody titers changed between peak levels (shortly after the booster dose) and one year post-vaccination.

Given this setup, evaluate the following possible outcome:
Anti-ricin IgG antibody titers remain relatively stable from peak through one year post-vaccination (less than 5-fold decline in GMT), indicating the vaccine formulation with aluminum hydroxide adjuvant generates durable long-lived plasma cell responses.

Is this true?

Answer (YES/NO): YES